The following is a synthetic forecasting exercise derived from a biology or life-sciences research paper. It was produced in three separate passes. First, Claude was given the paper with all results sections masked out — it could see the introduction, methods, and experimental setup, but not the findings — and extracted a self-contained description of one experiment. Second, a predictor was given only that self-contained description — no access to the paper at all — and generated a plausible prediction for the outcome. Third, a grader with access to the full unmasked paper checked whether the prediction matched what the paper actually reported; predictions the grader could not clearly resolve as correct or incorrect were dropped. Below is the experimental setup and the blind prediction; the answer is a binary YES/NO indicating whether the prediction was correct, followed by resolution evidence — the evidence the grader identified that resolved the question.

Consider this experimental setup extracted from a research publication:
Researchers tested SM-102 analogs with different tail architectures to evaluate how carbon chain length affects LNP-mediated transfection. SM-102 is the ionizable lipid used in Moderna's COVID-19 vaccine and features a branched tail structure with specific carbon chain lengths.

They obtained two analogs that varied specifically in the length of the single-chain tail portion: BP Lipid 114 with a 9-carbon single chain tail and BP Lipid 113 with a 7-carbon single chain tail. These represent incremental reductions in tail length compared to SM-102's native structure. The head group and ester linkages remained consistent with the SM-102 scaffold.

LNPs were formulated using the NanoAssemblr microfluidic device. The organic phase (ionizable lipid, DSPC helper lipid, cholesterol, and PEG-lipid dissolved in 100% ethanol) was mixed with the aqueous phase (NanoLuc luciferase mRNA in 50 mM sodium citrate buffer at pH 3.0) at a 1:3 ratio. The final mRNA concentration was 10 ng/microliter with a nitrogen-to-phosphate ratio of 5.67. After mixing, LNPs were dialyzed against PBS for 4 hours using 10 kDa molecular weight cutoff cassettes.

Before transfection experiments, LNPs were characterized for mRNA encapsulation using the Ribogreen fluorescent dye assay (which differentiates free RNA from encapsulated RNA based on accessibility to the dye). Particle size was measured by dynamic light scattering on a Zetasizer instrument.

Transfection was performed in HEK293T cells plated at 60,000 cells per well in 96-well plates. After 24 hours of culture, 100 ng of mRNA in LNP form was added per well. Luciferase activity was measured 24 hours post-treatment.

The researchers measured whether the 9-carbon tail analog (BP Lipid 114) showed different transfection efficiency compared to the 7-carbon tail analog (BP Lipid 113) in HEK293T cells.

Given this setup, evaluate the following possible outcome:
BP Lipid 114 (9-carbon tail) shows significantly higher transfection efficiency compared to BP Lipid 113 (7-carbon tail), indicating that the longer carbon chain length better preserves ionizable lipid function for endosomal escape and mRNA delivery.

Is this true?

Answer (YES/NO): NO